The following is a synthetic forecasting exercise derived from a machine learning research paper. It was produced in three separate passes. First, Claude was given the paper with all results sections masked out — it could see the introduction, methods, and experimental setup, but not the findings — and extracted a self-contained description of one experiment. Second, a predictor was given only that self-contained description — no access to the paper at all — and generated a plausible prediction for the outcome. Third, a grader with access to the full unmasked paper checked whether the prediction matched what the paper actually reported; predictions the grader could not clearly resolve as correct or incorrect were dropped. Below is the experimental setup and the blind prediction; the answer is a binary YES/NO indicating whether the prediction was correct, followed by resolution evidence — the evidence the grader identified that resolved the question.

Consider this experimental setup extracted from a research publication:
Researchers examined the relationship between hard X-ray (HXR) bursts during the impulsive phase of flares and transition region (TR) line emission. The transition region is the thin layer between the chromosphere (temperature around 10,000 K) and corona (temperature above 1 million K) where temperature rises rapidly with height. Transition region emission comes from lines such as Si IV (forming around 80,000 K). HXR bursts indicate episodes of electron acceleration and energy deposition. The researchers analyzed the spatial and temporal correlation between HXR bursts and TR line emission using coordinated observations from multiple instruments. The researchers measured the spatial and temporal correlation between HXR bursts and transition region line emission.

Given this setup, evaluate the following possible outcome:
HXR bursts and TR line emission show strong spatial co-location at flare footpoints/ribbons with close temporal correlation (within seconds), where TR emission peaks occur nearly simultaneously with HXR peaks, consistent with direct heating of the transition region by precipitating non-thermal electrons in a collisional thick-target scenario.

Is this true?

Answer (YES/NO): YES